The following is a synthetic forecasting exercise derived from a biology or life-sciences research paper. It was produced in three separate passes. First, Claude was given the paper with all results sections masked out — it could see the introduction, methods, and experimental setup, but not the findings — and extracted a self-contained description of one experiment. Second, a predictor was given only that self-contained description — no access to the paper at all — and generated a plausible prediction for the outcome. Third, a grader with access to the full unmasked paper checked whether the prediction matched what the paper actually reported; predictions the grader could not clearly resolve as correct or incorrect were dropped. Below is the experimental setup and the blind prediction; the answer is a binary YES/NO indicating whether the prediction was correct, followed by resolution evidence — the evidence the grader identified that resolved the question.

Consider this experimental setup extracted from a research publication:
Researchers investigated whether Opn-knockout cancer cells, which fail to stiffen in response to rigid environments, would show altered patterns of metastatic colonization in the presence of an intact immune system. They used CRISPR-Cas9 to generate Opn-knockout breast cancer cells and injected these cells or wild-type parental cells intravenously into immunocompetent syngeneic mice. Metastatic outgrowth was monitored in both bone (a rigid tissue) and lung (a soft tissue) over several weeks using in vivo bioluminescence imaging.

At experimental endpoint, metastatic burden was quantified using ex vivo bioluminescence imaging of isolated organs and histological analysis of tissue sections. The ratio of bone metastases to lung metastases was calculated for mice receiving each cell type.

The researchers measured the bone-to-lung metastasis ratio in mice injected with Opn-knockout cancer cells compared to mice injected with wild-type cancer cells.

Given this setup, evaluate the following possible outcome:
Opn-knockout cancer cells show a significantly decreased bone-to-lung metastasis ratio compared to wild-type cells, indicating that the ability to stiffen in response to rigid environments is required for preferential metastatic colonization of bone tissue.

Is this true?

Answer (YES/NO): YES